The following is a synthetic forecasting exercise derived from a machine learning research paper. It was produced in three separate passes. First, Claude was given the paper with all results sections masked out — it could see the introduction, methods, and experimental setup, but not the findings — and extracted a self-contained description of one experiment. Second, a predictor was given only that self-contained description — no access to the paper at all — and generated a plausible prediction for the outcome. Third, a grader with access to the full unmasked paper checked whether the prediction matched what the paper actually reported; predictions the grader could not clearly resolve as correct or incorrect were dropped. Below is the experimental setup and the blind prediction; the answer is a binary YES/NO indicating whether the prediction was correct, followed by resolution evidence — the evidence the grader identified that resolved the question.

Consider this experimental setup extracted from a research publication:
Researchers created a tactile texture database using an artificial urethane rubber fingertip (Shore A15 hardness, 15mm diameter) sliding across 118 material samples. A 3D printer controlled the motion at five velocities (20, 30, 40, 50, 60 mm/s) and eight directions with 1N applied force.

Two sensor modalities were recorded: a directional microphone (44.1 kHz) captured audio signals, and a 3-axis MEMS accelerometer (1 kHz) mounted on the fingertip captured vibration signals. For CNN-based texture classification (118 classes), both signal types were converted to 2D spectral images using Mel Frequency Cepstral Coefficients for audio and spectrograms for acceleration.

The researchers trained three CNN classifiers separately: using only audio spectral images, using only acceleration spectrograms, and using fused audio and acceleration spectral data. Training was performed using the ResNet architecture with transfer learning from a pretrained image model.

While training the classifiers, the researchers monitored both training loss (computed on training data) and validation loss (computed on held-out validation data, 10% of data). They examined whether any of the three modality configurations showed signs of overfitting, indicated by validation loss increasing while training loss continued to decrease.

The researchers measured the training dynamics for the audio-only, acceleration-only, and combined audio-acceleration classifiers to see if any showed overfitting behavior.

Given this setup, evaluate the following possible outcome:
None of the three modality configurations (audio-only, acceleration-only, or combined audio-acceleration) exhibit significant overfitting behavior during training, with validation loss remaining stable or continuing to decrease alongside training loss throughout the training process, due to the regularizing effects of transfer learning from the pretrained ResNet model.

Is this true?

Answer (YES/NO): YES